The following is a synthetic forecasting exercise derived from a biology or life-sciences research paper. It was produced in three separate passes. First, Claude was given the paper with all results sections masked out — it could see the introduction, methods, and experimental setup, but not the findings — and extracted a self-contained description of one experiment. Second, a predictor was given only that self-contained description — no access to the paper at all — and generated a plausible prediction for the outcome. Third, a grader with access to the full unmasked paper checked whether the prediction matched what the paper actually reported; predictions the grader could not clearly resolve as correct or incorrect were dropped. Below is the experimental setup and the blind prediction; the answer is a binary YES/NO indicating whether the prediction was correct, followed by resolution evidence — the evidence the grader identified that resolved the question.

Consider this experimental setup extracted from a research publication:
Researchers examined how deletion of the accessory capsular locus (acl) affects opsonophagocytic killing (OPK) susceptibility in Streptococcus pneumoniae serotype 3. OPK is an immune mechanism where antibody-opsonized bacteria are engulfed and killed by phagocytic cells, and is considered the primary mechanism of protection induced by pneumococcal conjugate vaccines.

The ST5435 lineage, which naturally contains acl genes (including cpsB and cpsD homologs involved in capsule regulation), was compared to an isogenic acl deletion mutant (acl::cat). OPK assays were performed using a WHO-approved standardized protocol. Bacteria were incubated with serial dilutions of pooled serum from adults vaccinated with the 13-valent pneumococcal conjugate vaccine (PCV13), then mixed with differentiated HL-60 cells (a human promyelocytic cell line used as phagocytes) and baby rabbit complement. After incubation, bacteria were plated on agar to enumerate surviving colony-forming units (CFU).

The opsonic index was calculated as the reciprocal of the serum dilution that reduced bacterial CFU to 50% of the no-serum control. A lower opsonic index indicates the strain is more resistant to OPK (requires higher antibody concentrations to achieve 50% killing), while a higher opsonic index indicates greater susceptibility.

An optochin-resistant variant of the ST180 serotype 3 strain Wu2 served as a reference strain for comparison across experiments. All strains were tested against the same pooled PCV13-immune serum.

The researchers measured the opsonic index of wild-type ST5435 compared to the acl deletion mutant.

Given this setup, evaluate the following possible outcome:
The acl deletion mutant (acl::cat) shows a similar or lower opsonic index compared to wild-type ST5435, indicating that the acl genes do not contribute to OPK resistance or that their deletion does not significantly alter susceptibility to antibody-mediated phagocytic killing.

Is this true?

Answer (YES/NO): NO